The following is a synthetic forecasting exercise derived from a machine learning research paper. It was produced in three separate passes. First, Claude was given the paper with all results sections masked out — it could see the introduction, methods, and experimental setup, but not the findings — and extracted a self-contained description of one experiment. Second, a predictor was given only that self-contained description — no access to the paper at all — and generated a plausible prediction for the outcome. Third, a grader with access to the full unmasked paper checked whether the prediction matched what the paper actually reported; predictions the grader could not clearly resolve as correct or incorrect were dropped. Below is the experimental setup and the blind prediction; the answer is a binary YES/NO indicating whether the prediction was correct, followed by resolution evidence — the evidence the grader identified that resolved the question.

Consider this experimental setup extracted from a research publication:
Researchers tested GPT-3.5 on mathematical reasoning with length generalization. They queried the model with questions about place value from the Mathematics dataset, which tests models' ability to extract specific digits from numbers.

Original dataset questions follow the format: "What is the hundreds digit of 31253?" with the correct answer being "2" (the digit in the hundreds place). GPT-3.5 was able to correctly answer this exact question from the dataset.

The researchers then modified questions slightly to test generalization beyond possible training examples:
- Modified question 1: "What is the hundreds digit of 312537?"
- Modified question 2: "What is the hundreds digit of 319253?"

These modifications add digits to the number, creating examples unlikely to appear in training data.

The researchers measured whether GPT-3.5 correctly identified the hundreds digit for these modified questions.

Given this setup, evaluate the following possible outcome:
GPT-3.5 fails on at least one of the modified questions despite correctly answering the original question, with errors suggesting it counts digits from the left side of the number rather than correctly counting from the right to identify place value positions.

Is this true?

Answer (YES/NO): YES